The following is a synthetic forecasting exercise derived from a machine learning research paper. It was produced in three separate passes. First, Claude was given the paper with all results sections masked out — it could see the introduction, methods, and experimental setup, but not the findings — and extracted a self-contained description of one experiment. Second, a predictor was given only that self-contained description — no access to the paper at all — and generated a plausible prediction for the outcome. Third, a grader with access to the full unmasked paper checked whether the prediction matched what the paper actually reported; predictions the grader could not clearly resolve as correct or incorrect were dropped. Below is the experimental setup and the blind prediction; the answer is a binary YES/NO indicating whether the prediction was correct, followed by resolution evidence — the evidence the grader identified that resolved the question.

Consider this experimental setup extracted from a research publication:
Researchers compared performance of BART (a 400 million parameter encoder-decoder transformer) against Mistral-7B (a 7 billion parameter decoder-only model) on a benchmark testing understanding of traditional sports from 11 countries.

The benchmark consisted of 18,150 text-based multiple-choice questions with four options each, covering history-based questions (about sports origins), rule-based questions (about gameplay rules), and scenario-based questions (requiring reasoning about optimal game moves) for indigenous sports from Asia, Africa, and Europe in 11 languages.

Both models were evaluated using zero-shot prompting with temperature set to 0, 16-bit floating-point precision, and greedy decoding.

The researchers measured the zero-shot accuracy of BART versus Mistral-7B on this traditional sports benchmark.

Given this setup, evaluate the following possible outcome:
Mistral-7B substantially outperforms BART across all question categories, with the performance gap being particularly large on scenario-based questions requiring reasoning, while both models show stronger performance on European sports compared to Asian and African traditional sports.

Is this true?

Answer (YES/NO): NO